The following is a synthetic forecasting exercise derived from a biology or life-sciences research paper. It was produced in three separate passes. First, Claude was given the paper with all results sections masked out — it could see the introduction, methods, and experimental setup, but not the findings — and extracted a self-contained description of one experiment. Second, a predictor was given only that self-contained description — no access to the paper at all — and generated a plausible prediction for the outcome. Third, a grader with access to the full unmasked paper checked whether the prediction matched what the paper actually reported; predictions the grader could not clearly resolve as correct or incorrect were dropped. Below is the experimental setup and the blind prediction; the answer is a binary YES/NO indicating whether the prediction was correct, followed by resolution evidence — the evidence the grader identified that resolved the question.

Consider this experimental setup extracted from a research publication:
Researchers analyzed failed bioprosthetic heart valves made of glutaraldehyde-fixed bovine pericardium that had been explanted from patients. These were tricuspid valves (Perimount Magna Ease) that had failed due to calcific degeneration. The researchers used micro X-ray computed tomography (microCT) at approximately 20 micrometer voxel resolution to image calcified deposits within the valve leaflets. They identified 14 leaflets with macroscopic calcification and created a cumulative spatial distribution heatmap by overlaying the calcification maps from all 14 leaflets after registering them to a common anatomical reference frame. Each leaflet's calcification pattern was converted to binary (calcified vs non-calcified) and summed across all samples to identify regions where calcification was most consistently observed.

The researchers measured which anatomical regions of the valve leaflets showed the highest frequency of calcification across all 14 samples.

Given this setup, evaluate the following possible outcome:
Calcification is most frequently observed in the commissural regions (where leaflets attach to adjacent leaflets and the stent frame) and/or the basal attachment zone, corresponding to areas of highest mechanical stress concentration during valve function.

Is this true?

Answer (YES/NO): NO